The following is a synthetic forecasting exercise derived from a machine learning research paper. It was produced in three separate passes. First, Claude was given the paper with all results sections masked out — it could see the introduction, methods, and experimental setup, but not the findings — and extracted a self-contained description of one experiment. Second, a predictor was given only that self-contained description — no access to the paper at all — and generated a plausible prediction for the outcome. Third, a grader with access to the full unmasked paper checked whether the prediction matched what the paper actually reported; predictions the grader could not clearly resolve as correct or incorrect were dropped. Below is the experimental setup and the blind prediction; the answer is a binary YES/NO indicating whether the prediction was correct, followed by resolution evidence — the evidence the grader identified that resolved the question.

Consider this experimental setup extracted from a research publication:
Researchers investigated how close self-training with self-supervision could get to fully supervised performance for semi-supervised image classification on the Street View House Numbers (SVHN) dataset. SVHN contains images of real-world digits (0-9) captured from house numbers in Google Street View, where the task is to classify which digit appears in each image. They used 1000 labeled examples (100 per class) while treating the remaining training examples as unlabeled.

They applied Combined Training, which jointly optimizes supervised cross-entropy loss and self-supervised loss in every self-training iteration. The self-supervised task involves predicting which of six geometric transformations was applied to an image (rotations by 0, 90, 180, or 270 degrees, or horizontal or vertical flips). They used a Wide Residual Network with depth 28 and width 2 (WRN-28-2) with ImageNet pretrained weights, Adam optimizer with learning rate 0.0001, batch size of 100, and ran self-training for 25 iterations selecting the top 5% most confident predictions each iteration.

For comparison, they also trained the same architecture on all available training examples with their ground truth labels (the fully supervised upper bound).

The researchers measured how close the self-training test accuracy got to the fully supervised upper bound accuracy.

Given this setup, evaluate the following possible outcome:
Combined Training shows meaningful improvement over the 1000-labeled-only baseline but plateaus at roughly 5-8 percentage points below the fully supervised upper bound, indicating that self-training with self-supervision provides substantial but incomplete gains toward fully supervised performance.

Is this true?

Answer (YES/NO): NO